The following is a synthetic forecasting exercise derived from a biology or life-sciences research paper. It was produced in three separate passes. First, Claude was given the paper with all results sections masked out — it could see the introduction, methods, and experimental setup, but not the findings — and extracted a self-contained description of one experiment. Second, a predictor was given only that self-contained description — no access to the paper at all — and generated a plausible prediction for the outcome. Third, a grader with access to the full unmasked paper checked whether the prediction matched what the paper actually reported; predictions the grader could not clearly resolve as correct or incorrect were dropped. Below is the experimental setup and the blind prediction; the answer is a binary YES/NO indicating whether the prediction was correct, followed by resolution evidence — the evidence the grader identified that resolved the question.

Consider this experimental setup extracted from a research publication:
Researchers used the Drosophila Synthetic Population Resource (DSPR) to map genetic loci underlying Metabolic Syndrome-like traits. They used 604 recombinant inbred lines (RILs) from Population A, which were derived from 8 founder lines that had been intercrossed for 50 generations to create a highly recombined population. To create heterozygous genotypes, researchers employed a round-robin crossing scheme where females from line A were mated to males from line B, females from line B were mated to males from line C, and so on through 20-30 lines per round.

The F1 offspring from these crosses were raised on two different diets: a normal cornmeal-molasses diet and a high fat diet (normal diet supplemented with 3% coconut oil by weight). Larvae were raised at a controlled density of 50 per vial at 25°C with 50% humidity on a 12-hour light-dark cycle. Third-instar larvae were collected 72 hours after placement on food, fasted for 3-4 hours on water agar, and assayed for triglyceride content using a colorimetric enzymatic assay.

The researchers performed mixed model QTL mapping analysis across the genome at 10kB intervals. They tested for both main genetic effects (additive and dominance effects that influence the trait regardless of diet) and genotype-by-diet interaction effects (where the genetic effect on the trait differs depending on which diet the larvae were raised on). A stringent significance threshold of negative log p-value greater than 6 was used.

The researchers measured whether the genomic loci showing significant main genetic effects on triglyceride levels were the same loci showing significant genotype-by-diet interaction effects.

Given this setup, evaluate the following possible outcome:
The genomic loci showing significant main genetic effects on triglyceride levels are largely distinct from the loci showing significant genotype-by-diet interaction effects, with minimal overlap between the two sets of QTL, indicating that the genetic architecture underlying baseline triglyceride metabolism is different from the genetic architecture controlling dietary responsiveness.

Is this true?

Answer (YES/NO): YES